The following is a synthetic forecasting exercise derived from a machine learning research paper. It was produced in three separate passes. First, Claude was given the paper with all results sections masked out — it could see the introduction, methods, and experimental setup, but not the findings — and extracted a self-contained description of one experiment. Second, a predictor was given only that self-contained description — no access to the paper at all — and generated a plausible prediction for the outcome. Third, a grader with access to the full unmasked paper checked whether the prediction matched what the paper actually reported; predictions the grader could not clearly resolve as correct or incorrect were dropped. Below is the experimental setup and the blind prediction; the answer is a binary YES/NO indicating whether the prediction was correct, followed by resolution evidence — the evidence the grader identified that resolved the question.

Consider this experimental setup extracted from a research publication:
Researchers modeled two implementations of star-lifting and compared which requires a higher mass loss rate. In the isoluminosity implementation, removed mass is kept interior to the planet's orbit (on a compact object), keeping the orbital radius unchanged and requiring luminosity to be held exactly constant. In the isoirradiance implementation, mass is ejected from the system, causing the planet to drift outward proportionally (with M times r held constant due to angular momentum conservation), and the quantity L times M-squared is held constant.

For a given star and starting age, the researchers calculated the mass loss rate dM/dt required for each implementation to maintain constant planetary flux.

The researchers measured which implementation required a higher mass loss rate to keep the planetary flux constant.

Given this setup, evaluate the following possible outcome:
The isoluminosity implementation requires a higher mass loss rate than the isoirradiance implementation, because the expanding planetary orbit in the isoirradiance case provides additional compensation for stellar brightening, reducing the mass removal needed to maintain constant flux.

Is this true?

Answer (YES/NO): YES